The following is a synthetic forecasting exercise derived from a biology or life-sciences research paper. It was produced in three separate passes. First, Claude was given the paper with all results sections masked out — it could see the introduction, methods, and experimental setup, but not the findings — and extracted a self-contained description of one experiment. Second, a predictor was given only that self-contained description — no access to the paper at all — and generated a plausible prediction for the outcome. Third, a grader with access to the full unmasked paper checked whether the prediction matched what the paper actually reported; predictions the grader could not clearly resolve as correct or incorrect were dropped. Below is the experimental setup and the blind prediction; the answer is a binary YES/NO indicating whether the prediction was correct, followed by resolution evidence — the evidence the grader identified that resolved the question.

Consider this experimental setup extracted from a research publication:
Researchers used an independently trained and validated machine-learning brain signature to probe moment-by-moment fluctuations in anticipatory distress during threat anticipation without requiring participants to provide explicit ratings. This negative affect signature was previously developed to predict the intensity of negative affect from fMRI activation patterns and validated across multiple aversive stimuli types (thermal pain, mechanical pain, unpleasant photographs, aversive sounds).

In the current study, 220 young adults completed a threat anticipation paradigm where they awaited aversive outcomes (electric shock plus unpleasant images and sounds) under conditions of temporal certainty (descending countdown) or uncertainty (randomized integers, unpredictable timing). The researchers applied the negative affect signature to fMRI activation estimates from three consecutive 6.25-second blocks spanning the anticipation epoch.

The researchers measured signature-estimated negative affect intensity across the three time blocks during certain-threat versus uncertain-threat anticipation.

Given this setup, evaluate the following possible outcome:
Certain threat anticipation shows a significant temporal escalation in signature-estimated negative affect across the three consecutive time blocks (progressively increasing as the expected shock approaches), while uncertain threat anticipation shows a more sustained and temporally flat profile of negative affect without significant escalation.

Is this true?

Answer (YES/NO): NO